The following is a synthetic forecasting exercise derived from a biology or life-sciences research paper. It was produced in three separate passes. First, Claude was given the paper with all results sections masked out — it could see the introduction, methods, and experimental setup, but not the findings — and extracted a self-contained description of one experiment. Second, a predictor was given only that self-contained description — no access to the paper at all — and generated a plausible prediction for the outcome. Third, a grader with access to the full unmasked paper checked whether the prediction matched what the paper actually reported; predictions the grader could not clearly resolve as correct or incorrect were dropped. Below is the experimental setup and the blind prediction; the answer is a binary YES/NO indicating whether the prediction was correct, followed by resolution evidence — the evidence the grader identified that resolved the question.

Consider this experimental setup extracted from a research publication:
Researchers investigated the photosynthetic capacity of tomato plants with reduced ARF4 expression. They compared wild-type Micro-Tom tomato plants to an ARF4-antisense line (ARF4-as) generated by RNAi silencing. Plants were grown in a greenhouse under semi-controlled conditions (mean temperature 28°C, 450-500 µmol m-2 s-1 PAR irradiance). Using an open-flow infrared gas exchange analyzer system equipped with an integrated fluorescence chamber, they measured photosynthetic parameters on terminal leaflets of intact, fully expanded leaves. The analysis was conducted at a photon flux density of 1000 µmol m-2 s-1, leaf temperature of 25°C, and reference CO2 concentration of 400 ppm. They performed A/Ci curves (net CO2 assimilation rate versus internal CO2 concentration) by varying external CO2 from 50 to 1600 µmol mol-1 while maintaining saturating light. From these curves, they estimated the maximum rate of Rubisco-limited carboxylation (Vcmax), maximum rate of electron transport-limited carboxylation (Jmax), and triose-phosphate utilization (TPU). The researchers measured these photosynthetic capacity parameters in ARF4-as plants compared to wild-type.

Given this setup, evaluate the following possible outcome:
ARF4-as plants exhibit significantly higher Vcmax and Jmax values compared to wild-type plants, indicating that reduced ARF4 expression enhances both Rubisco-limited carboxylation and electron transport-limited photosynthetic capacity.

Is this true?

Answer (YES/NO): NO